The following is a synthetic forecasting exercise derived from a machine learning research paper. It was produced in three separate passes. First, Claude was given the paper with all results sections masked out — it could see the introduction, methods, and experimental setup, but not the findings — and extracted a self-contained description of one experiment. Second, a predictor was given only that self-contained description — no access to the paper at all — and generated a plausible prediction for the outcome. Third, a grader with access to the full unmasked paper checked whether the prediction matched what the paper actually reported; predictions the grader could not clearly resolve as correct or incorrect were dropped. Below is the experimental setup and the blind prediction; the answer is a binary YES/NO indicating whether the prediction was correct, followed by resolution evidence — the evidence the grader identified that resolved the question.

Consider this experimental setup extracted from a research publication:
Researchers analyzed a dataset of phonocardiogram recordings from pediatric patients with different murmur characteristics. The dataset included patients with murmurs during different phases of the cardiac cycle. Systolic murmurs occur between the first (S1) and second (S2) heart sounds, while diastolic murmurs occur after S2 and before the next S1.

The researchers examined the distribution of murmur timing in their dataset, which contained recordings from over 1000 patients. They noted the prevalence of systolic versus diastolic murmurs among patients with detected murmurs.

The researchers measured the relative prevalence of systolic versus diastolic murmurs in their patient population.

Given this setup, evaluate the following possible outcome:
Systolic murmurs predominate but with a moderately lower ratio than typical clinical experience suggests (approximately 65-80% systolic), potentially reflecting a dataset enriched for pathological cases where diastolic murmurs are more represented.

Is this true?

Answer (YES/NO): NO